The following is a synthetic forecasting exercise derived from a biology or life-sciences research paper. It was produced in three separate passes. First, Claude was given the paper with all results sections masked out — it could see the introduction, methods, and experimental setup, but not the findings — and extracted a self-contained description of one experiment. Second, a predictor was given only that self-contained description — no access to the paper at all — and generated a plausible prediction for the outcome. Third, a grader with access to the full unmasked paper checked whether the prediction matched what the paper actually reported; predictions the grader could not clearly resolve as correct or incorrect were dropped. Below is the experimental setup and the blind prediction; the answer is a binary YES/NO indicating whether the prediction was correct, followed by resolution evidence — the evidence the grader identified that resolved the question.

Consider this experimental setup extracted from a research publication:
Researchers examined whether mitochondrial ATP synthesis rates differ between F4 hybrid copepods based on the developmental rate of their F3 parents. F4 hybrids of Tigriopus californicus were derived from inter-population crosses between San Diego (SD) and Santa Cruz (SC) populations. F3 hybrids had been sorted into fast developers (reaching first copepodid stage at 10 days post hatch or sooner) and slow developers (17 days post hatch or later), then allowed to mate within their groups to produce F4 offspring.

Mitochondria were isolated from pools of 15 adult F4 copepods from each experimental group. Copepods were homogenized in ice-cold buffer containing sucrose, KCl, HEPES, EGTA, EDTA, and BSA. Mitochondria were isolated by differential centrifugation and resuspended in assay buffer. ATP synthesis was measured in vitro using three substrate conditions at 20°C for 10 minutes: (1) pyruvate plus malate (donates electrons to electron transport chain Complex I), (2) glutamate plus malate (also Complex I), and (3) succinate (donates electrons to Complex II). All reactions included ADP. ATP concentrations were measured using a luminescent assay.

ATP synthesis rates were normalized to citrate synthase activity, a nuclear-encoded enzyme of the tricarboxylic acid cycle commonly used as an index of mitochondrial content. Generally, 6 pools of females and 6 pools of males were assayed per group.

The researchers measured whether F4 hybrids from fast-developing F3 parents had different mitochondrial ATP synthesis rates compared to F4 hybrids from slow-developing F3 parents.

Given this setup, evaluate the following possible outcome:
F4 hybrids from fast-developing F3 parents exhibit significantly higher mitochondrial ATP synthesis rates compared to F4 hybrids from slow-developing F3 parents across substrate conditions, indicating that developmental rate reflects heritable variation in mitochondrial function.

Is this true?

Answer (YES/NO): NO